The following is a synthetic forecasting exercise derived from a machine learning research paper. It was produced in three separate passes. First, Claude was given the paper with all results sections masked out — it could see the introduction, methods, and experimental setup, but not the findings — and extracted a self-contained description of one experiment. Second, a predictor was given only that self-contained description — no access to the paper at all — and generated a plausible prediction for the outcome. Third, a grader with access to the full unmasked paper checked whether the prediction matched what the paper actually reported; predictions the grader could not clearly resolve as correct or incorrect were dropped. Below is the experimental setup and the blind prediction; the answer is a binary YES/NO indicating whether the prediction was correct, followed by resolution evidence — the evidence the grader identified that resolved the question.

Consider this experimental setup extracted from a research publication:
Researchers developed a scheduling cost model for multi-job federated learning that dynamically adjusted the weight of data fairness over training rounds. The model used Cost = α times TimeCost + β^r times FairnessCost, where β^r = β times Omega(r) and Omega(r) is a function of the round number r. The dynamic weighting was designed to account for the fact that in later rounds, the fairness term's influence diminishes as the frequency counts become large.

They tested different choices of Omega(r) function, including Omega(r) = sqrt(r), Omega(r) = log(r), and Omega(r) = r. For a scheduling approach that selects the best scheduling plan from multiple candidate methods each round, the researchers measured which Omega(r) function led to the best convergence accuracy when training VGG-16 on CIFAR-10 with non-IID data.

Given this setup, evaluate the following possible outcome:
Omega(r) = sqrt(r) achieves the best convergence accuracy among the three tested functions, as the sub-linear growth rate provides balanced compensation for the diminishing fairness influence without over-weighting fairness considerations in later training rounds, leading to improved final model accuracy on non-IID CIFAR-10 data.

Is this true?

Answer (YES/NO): YES